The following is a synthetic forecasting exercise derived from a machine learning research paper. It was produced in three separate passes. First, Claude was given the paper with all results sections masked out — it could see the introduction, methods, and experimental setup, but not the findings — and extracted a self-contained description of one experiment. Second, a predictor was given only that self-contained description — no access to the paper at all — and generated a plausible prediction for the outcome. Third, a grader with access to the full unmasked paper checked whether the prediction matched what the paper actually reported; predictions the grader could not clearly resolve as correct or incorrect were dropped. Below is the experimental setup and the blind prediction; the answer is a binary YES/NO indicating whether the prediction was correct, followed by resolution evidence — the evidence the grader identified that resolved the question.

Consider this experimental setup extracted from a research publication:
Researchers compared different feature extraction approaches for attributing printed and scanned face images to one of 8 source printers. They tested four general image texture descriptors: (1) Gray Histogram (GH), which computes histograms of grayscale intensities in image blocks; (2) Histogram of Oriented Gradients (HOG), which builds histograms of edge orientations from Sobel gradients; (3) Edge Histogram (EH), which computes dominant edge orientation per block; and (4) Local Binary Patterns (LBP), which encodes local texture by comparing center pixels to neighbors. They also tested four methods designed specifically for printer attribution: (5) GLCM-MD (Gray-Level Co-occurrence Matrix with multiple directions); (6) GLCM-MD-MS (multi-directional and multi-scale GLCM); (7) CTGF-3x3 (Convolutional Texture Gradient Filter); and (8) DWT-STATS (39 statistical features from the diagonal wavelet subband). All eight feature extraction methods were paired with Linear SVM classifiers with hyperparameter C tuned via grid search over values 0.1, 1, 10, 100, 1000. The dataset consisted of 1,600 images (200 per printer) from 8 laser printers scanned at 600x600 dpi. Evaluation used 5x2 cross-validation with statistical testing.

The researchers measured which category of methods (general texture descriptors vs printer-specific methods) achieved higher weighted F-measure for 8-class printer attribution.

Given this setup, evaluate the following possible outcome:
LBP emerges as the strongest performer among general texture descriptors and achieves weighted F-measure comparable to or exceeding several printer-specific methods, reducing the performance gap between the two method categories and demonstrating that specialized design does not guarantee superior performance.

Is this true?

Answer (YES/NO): NO